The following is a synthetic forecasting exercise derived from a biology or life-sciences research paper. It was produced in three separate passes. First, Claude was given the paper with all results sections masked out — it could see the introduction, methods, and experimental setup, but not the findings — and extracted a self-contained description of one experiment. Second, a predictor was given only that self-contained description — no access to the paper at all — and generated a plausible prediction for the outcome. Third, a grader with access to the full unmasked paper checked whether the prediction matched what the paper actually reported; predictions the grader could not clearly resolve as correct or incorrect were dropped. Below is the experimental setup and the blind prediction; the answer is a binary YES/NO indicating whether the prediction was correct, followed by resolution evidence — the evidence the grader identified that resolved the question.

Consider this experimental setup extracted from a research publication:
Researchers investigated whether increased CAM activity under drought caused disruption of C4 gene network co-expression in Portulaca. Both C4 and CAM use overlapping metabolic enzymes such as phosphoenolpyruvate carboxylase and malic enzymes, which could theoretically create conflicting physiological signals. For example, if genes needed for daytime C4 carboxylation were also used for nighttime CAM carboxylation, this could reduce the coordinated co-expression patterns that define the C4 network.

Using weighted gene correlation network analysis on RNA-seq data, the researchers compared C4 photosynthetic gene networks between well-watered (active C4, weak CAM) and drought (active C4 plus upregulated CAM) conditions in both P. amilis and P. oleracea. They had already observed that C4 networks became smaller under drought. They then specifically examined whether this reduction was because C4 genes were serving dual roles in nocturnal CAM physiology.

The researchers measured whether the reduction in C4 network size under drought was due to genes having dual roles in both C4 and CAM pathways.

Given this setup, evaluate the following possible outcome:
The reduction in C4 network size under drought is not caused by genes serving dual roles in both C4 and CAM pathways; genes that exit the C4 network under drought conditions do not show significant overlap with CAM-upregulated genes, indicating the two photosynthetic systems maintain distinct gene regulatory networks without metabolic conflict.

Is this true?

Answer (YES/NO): YES